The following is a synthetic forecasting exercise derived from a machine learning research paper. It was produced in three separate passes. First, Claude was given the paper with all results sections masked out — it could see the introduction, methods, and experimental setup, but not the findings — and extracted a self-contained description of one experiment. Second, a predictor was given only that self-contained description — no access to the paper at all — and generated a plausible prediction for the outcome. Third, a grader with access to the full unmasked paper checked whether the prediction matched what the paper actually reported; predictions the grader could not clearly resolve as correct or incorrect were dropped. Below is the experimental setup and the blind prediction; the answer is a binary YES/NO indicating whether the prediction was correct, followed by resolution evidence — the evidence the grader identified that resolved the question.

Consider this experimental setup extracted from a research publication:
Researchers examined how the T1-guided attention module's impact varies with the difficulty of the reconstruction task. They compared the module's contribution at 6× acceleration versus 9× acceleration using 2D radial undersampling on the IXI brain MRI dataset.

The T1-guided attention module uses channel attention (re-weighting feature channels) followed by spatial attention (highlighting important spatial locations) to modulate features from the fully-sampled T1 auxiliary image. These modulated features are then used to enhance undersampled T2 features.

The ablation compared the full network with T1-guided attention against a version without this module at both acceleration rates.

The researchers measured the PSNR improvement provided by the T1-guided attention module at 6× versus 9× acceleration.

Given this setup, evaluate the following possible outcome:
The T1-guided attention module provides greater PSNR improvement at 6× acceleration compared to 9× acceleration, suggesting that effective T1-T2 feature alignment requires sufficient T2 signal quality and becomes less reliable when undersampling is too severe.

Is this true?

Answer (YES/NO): NO